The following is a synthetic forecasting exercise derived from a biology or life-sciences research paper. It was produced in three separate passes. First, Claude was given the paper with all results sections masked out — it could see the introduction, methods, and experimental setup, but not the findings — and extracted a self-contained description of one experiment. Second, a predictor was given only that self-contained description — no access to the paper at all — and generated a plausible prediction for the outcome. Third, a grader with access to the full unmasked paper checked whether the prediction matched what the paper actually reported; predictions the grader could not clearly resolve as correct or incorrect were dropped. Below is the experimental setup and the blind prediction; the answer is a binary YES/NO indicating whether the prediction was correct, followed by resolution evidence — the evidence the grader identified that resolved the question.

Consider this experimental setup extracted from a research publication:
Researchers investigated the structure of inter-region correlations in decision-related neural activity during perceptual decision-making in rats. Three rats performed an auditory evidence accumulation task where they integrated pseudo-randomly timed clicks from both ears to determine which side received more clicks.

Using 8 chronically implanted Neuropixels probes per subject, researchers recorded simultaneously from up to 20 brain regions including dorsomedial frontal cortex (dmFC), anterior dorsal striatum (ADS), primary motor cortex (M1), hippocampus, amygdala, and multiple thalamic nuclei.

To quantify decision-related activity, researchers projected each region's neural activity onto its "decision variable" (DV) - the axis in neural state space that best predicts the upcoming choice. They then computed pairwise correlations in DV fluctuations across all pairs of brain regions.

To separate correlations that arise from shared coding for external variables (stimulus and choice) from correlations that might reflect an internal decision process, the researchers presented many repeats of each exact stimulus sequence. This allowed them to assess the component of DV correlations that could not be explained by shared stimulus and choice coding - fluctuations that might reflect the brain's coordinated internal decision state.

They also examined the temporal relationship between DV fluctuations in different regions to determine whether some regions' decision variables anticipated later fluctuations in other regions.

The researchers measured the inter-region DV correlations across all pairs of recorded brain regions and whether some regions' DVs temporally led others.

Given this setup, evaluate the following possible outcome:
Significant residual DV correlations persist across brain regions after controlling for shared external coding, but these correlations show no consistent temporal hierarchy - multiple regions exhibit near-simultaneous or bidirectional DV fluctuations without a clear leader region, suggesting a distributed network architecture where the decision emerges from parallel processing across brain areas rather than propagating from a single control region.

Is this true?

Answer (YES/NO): NO